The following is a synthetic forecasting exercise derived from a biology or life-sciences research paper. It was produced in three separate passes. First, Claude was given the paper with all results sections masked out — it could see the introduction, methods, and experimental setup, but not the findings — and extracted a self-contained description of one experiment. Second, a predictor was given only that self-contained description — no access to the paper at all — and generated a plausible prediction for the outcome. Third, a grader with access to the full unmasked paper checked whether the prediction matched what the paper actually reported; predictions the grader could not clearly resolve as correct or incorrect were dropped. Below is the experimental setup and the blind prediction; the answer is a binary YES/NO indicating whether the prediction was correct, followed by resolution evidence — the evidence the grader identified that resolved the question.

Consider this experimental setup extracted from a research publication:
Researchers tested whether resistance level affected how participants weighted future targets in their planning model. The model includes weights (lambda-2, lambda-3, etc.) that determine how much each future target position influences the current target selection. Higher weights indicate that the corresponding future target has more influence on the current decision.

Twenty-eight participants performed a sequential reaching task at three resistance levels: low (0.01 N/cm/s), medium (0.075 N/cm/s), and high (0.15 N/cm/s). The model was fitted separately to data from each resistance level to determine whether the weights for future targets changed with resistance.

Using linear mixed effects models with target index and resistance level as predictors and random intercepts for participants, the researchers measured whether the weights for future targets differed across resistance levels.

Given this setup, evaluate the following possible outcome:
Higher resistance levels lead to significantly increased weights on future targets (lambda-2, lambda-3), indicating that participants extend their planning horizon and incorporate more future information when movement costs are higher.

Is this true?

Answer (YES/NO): NO